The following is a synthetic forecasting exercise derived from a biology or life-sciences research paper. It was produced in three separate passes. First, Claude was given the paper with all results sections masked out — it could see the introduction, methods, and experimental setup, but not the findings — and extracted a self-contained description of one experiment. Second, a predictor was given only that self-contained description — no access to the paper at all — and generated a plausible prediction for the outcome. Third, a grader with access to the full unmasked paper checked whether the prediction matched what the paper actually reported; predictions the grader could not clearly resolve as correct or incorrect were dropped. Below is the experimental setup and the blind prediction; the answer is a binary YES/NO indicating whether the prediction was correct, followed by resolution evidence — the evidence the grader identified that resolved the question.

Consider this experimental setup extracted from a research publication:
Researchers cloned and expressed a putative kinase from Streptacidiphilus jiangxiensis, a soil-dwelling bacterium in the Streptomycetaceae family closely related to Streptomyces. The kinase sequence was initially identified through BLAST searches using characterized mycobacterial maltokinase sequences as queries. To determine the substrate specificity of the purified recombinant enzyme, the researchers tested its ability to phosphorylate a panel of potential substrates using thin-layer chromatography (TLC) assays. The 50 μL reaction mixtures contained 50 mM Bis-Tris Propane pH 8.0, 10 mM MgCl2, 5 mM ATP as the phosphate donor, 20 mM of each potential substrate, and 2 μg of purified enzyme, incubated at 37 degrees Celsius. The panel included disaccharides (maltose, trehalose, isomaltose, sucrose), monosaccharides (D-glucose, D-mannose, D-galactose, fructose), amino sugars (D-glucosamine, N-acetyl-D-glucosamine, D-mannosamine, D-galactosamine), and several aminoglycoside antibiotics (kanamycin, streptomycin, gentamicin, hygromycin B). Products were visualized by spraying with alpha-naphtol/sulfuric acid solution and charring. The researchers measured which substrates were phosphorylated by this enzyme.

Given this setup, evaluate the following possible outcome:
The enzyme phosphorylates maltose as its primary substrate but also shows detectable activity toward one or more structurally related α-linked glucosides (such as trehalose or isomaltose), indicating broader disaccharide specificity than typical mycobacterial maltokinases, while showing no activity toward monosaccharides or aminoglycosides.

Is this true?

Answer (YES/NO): NO